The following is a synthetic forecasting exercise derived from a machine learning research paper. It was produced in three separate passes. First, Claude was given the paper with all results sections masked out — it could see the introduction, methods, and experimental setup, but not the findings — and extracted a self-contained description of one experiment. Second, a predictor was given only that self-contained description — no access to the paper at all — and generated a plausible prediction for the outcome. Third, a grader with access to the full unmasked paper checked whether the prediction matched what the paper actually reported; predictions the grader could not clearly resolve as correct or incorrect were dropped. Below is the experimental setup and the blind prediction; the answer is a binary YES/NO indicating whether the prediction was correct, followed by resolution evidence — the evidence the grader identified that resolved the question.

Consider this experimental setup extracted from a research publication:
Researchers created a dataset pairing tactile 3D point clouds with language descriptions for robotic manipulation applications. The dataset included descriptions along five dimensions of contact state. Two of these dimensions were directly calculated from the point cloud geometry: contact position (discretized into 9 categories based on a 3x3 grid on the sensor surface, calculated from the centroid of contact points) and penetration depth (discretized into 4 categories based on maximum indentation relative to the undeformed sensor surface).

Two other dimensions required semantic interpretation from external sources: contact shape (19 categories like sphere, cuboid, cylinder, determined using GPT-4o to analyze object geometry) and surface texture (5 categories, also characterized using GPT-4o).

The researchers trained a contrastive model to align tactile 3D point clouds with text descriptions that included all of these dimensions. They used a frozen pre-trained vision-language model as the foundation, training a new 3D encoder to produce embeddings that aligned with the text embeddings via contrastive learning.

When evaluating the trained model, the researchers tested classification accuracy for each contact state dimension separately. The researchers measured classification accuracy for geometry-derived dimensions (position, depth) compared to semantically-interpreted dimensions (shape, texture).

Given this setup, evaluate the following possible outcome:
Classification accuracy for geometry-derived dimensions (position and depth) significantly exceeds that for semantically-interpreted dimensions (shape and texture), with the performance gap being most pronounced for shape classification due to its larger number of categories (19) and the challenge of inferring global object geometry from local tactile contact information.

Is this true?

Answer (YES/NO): NO